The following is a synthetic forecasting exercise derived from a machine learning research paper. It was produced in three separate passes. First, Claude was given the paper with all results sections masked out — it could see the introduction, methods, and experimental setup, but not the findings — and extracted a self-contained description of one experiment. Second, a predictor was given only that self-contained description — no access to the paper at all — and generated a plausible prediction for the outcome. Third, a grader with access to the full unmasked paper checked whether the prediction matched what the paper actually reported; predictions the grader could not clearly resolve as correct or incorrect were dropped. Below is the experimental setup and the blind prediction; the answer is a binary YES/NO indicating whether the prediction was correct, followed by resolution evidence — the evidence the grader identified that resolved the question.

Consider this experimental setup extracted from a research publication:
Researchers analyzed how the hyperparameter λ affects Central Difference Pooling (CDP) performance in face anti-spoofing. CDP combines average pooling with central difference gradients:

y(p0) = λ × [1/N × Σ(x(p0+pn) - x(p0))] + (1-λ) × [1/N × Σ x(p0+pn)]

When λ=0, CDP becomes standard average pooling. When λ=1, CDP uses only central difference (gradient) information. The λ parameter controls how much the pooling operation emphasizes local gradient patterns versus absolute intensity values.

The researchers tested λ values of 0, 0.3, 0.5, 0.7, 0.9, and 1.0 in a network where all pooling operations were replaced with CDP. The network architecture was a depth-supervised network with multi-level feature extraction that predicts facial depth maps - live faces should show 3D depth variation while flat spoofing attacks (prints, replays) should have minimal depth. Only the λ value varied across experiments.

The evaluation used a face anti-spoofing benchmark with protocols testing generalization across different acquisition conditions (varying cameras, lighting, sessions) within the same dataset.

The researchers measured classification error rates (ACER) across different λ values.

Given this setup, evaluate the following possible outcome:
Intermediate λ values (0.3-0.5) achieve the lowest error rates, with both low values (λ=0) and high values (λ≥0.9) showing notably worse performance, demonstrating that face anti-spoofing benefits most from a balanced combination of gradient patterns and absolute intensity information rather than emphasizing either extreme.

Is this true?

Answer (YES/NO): NO